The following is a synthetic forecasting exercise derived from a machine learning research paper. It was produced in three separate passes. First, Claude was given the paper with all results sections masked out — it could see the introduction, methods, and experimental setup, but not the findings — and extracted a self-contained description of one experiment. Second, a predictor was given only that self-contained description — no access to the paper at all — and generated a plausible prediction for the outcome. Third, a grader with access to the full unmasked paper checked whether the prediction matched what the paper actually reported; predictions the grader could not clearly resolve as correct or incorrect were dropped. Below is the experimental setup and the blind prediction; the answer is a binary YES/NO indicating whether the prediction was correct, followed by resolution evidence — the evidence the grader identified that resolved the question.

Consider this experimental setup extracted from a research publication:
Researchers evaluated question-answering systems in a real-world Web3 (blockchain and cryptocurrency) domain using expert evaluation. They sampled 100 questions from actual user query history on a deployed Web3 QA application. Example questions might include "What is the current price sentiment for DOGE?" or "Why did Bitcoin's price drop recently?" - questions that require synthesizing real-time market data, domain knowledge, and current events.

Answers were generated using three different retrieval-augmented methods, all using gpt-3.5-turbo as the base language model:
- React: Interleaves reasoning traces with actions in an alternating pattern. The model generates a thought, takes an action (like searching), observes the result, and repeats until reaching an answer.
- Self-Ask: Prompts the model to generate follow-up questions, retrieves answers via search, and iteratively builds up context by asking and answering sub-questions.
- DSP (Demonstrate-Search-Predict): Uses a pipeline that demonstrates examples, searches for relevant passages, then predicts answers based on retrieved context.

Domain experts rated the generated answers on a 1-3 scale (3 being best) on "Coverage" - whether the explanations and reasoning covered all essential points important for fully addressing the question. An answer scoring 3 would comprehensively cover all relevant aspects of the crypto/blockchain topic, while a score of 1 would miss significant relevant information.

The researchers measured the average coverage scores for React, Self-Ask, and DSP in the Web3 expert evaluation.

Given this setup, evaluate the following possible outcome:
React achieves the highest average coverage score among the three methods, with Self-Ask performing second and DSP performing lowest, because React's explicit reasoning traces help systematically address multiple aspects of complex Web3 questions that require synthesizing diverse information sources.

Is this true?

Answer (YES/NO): NO